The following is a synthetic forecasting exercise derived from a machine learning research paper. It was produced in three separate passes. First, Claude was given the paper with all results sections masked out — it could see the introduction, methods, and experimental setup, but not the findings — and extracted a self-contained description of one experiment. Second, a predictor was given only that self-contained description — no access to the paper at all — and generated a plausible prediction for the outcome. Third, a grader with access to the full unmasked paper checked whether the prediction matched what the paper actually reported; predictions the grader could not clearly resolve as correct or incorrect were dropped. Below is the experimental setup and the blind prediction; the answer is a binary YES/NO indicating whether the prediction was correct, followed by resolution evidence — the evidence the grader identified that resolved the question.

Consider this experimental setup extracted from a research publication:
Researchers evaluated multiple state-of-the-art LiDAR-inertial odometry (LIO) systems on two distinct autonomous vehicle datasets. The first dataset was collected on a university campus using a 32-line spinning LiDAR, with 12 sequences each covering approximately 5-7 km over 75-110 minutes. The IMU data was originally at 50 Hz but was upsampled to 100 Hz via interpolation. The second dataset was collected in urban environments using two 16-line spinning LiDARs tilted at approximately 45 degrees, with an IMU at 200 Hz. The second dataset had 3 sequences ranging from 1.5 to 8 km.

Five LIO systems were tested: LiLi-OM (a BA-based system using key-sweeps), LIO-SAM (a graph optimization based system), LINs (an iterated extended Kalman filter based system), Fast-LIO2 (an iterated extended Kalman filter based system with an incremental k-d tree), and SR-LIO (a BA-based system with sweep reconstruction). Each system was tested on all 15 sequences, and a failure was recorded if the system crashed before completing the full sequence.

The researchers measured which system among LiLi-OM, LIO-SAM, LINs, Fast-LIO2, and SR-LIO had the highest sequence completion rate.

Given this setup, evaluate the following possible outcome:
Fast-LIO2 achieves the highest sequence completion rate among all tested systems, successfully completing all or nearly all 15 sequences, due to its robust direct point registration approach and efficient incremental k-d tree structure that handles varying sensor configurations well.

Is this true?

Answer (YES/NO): NO